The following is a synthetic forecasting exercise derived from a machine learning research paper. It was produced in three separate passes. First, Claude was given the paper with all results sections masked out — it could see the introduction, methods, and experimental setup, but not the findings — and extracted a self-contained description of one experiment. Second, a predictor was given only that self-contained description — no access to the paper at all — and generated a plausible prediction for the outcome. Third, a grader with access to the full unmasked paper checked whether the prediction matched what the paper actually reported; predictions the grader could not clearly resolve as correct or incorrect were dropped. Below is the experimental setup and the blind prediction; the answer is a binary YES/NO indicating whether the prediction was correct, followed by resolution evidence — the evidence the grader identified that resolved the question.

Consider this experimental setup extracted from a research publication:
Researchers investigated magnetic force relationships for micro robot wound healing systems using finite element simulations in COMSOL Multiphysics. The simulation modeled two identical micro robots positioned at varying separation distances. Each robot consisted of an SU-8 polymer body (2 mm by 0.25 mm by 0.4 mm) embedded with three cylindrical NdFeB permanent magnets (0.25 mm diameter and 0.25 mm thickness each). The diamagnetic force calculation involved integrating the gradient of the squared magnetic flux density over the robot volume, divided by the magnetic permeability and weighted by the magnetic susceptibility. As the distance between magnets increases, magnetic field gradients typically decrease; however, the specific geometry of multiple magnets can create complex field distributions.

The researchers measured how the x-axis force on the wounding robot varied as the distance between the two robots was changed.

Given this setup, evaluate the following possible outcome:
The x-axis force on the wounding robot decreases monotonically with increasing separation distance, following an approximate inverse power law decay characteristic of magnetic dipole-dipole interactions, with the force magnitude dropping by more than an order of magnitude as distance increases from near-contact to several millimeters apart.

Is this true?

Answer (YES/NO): NO